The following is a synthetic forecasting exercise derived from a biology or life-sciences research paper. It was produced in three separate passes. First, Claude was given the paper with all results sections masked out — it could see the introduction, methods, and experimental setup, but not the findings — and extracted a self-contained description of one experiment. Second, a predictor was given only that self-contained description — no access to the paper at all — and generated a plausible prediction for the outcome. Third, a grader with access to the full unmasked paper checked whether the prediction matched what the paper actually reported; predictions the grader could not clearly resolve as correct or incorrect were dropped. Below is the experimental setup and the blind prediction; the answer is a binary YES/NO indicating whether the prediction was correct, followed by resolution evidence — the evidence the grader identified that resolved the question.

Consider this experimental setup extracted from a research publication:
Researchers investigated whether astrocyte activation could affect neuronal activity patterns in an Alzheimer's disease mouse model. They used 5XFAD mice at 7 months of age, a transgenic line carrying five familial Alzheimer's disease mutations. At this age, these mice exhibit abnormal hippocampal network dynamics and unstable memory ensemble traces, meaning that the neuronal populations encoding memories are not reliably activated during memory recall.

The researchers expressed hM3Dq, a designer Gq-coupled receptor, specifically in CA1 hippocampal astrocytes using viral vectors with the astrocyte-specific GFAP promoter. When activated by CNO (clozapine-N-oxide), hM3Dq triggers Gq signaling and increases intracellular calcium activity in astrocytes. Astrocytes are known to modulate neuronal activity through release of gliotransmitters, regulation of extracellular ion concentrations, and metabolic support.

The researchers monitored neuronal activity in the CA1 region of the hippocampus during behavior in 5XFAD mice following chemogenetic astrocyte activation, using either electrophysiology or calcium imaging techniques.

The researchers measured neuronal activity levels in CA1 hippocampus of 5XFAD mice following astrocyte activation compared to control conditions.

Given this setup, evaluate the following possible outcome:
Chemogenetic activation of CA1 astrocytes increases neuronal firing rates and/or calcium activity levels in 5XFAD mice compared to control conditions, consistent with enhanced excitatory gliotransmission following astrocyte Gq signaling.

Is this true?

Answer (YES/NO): YES